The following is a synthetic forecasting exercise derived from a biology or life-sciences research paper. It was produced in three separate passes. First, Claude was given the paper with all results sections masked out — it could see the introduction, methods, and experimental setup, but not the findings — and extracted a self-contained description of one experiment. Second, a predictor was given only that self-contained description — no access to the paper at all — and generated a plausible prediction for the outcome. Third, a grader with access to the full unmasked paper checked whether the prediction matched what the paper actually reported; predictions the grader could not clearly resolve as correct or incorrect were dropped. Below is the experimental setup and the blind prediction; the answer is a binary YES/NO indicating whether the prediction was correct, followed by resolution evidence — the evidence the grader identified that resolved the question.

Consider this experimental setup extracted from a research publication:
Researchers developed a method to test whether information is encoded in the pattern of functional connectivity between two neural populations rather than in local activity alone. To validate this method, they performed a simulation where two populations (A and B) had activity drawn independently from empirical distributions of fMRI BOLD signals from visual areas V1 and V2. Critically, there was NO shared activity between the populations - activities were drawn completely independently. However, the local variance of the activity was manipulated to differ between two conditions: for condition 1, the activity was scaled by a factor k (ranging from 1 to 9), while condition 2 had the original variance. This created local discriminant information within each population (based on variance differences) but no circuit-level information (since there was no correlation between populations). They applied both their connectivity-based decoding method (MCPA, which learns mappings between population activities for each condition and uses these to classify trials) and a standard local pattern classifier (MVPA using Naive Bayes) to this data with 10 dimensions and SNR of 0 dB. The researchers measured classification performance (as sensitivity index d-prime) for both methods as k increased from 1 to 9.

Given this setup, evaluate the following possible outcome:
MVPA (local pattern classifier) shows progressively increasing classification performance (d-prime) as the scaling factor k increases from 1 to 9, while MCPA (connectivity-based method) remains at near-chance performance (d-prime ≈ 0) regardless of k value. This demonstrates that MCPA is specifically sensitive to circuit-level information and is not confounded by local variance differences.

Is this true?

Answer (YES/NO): YES